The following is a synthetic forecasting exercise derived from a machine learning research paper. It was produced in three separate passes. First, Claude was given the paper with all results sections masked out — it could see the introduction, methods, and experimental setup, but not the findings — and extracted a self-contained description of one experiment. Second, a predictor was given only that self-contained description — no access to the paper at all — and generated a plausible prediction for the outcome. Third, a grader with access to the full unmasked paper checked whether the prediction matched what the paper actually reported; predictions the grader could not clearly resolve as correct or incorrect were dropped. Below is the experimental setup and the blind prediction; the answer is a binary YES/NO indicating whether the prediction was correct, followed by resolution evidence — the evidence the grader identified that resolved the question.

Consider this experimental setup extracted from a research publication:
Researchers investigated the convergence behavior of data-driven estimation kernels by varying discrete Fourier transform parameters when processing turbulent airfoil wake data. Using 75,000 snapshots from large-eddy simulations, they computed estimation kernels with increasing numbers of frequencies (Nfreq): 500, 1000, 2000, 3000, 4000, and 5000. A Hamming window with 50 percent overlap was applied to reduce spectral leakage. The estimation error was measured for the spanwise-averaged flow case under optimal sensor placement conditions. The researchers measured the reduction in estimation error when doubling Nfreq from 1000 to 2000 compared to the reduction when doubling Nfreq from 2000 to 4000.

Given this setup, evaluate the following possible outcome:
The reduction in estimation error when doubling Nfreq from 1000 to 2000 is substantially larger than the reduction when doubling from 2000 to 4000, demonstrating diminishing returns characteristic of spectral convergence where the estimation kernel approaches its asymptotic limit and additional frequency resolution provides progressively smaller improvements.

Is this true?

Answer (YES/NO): YES